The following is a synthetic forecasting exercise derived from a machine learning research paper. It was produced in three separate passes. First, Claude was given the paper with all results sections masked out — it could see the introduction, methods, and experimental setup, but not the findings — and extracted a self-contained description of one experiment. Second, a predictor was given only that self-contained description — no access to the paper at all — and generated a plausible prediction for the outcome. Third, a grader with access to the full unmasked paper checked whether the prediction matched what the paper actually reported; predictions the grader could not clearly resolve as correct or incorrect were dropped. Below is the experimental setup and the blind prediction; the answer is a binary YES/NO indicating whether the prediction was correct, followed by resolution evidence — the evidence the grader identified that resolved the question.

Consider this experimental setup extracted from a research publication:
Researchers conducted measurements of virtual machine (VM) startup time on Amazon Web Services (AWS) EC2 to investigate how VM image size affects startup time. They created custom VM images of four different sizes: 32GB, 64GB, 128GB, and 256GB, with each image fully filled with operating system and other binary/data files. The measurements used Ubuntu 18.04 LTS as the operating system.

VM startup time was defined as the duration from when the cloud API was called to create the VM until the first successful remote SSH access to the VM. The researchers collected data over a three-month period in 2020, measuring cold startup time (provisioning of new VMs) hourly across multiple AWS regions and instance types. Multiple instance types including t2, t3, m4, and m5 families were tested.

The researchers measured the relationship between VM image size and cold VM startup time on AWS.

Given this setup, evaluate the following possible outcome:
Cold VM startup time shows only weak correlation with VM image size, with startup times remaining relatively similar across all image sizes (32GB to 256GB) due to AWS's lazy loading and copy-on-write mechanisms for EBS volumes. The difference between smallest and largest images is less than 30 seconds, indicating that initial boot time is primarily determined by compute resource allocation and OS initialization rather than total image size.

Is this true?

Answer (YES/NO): YES